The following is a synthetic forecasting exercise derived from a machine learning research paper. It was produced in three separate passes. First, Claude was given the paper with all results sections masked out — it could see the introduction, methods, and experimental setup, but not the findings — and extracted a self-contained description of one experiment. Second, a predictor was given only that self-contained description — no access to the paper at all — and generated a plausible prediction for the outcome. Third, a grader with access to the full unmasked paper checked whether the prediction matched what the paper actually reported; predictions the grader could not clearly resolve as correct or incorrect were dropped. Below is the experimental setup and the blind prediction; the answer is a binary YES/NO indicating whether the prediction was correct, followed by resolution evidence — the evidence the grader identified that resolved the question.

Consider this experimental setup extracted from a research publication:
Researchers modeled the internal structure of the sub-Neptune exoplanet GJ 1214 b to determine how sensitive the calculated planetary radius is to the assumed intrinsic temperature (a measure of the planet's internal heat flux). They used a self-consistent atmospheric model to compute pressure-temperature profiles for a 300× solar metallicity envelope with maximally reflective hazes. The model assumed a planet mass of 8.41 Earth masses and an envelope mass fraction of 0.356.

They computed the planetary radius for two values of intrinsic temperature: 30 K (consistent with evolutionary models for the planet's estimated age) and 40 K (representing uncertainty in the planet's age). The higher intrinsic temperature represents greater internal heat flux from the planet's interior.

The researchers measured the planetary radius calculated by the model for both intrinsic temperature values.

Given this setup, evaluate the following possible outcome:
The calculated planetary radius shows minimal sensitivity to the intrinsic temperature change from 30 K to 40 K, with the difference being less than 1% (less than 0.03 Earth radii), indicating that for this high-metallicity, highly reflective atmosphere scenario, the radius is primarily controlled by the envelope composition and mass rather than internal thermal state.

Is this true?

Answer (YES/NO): YES